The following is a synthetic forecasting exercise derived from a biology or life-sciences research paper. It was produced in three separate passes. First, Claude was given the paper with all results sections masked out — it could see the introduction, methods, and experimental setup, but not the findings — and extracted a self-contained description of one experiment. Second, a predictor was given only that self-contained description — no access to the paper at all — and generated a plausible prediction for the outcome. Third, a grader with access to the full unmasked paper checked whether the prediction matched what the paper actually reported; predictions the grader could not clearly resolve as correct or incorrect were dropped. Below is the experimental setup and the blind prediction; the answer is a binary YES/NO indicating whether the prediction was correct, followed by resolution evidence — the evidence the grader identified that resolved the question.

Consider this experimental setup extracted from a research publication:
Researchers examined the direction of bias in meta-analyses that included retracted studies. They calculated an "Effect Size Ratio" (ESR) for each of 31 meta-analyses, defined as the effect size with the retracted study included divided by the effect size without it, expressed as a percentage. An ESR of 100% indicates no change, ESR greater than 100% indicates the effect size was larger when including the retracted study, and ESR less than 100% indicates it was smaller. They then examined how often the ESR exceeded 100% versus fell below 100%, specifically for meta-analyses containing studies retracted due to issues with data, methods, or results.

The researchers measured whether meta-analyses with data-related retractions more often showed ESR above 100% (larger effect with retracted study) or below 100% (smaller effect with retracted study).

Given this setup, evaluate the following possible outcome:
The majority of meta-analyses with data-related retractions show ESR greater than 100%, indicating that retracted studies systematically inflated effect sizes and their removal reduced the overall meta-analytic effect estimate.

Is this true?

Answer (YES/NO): YES